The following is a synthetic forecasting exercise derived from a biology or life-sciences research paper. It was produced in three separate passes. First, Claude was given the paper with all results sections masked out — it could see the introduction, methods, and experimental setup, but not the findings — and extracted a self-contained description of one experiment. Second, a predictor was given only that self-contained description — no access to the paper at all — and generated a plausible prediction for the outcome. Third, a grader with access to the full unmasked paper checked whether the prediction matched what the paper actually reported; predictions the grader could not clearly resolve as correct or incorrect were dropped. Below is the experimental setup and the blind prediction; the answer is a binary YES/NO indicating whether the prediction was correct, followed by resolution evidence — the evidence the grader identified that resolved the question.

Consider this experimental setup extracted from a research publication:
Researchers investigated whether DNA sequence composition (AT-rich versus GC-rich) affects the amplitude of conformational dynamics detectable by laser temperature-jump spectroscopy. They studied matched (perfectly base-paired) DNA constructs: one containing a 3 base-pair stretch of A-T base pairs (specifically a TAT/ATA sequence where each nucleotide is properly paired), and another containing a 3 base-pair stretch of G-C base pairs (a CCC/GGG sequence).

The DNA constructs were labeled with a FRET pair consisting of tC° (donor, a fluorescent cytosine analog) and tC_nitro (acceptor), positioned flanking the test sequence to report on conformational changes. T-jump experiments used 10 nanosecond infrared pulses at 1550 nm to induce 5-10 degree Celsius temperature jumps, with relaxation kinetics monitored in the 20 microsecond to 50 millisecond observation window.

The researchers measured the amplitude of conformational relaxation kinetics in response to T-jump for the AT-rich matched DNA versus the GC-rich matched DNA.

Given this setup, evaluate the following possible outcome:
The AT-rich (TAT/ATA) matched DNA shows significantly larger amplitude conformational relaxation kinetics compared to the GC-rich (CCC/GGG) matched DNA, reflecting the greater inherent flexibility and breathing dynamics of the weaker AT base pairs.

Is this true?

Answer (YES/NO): YES